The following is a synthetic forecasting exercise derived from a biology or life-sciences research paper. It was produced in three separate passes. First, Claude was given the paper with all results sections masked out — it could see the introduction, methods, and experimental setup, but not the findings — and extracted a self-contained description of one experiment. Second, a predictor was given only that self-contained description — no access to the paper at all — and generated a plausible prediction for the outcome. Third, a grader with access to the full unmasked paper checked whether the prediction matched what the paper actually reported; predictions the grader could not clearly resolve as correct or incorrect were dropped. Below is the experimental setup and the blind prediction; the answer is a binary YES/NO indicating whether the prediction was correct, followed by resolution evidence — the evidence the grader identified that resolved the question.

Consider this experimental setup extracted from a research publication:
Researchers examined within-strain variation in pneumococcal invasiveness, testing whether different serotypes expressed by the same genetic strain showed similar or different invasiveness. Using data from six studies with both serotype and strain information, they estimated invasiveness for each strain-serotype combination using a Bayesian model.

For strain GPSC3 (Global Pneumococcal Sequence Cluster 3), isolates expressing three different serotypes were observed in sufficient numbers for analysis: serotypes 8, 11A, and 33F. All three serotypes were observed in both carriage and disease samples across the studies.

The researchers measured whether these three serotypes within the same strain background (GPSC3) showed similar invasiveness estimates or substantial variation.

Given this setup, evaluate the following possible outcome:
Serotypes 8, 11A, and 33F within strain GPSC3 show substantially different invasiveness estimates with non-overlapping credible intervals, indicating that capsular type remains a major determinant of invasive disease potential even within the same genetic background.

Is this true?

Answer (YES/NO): YES